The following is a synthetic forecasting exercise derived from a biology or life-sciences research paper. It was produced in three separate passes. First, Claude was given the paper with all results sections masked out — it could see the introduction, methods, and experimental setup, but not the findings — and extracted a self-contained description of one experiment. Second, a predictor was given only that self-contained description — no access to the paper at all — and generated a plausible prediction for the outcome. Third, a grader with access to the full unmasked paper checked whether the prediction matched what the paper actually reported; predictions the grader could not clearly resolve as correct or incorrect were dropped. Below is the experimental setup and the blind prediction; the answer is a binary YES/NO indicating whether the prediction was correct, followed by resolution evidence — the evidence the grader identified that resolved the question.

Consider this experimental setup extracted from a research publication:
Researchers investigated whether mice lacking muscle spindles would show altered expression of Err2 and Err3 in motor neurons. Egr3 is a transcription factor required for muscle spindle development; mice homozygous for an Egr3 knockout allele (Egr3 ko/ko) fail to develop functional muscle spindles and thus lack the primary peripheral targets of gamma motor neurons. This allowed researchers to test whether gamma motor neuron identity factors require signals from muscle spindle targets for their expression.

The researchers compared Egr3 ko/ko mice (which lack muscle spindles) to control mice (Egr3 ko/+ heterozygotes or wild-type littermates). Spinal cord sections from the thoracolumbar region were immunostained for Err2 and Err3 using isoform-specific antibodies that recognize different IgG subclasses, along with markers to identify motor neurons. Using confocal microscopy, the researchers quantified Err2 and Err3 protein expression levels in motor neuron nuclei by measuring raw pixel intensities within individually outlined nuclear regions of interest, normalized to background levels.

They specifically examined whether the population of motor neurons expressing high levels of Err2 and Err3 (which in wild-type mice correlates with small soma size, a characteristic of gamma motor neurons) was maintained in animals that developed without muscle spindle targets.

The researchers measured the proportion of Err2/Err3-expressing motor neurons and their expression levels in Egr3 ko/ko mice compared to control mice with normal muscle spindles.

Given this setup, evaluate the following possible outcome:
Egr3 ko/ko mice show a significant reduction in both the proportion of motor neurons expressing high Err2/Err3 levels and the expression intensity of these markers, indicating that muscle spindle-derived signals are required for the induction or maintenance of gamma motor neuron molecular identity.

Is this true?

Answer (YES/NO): YES